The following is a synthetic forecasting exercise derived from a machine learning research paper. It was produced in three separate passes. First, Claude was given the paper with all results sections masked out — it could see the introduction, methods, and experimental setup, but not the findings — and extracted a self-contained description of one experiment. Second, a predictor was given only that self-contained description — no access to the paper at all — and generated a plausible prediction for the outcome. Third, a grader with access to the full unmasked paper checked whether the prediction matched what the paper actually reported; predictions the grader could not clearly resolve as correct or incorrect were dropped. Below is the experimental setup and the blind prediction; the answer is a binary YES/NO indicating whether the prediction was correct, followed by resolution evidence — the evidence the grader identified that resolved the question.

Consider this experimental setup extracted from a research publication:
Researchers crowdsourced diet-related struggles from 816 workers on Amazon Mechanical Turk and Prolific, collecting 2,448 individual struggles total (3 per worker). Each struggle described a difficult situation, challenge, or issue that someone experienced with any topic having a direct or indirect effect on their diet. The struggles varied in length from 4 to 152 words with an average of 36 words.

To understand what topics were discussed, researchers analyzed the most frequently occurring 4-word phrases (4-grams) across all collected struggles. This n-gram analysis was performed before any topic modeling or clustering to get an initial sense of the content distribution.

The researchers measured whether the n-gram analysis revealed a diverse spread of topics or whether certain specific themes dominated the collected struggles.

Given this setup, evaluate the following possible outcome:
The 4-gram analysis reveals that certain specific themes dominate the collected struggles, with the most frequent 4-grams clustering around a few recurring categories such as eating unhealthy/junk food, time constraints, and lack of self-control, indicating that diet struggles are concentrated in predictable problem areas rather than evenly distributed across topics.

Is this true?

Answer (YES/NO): YES